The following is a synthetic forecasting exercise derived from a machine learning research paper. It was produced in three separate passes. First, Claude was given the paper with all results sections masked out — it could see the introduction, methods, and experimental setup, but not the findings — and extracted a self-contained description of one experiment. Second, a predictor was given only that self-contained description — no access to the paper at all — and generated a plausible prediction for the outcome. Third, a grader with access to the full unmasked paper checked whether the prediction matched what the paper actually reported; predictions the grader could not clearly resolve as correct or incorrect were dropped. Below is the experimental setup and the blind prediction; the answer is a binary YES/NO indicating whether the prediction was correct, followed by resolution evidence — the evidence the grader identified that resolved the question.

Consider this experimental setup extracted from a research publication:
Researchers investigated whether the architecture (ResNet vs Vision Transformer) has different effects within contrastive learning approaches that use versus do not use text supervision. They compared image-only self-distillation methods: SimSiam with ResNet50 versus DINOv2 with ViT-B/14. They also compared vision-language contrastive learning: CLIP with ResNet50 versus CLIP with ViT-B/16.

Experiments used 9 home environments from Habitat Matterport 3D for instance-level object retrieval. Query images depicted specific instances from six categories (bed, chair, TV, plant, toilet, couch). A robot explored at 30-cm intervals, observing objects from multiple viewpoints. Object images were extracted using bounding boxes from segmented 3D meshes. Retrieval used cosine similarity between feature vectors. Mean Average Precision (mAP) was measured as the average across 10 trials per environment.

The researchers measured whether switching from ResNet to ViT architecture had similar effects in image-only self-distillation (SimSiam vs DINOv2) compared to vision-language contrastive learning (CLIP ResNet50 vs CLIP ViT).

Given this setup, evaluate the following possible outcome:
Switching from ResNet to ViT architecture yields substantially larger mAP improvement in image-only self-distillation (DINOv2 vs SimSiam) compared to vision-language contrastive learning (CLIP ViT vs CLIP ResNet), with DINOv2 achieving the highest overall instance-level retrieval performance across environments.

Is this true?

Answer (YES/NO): NO